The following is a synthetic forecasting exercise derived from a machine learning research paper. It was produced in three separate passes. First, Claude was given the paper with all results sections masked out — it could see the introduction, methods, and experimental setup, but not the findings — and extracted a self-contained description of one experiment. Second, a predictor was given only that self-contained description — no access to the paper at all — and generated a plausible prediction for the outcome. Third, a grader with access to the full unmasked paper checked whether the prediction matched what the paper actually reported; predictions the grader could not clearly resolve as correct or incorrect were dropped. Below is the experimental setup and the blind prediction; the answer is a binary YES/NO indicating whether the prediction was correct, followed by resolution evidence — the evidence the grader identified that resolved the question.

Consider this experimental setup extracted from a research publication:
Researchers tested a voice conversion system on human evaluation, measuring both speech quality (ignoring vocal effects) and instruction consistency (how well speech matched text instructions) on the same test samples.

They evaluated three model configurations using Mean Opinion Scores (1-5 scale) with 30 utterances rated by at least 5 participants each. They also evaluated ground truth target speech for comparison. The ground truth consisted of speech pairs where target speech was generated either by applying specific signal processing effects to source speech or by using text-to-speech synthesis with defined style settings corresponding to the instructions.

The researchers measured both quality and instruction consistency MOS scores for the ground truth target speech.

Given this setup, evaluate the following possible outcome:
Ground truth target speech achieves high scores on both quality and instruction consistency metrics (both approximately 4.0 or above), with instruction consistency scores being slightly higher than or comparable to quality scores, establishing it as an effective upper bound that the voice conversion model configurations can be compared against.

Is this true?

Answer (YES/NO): NO